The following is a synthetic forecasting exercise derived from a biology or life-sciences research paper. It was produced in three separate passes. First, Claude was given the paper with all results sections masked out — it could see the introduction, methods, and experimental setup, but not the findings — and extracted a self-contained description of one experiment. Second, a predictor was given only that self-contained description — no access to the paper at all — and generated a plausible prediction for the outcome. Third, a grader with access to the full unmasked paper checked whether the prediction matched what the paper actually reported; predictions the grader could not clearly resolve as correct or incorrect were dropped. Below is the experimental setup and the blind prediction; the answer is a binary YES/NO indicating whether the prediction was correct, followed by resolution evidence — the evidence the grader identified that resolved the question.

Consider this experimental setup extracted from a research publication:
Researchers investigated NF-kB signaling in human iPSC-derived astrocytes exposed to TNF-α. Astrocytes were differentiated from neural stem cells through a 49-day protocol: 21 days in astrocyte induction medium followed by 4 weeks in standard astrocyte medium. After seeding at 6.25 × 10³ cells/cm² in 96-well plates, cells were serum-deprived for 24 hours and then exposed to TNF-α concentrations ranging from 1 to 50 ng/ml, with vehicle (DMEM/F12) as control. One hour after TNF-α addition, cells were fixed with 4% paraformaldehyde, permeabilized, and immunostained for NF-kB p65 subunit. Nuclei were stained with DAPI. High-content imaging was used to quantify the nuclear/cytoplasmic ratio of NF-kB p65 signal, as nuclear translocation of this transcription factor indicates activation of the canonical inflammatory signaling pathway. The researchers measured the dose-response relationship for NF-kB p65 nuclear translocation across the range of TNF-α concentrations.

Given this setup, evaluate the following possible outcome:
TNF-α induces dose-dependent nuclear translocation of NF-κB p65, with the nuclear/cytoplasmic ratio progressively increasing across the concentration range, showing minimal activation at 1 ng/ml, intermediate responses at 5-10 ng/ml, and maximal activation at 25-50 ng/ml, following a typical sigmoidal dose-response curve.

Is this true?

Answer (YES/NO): NO